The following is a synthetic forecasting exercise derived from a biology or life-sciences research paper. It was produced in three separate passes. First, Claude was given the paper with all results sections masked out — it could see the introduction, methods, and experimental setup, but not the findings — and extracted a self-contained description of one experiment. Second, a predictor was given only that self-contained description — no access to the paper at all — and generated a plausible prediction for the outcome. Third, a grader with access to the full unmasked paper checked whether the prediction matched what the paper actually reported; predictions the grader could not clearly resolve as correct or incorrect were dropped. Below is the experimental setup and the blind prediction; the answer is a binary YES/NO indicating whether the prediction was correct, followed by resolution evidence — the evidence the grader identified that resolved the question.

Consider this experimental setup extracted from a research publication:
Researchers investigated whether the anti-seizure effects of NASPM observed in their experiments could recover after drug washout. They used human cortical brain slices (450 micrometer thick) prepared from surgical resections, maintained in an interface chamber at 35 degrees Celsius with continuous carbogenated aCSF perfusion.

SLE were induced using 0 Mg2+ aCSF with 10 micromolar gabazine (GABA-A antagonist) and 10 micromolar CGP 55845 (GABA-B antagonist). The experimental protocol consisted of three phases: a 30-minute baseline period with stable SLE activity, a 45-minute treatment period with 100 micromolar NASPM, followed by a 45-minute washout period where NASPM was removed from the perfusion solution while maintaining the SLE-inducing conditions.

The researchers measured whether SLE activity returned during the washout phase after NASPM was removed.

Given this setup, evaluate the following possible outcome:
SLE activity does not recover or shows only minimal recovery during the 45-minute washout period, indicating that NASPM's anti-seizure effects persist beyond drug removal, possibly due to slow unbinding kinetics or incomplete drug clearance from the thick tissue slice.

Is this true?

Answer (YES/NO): NO